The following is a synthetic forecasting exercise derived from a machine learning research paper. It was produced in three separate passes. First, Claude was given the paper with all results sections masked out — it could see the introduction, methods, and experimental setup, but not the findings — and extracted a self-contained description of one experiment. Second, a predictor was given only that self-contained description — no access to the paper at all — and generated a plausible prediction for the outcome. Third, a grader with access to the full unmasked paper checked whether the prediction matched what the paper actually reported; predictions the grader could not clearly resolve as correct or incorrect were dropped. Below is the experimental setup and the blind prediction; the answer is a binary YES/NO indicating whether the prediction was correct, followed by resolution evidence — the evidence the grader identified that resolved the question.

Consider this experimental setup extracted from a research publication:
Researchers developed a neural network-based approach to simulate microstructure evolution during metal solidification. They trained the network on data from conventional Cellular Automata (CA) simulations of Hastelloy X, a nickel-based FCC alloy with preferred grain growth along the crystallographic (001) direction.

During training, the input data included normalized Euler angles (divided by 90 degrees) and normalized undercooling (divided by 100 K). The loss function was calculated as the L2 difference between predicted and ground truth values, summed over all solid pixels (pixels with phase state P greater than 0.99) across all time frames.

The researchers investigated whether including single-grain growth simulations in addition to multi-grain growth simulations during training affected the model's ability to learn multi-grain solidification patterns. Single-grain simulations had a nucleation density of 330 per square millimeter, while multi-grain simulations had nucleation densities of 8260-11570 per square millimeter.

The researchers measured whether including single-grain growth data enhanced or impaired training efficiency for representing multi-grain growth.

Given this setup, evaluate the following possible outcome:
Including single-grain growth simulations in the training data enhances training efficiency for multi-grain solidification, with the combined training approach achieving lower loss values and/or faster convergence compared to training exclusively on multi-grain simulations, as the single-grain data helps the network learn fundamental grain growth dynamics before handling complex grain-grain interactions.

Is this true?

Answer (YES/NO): YES